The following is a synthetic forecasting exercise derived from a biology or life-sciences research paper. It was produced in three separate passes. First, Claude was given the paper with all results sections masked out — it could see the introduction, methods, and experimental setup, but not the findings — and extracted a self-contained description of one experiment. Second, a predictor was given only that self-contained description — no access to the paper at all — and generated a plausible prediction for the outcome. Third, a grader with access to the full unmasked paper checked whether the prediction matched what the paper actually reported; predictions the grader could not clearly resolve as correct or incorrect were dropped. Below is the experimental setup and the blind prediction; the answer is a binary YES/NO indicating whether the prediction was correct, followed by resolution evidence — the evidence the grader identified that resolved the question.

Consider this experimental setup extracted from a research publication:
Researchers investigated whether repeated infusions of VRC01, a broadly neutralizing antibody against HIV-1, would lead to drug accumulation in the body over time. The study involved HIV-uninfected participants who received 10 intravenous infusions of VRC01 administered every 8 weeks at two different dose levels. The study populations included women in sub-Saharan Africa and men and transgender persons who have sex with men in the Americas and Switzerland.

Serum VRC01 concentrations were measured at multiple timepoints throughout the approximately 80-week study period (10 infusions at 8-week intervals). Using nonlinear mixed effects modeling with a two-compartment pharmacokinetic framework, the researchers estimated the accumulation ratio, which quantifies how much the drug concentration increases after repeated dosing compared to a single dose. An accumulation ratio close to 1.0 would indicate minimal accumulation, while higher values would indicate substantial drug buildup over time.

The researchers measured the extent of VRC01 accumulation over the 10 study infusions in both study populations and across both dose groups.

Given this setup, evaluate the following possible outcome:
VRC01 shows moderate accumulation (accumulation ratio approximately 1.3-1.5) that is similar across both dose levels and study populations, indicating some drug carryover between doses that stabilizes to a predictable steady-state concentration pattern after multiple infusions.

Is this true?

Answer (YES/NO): NO